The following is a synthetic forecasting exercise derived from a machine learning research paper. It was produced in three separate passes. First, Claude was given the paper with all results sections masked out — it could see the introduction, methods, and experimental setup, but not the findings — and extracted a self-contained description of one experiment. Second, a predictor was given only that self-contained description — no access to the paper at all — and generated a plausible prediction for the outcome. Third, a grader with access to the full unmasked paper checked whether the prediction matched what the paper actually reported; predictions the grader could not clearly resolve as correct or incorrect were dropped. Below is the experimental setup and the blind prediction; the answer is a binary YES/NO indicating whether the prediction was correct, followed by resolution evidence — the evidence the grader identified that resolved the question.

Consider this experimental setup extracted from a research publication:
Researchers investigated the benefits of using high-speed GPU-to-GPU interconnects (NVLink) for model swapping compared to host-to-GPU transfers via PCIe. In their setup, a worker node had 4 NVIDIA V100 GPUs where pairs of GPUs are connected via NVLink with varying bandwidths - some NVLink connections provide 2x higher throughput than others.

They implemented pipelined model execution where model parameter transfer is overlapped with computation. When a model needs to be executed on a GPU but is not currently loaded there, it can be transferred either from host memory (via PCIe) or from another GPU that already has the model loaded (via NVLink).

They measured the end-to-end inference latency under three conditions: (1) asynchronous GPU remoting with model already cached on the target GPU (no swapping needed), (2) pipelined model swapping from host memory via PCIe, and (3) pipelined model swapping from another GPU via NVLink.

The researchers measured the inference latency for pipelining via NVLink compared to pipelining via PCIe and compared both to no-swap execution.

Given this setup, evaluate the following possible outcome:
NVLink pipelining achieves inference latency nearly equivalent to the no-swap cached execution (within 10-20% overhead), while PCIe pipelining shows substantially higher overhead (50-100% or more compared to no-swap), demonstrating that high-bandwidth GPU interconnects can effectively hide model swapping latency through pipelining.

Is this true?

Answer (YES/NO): NO